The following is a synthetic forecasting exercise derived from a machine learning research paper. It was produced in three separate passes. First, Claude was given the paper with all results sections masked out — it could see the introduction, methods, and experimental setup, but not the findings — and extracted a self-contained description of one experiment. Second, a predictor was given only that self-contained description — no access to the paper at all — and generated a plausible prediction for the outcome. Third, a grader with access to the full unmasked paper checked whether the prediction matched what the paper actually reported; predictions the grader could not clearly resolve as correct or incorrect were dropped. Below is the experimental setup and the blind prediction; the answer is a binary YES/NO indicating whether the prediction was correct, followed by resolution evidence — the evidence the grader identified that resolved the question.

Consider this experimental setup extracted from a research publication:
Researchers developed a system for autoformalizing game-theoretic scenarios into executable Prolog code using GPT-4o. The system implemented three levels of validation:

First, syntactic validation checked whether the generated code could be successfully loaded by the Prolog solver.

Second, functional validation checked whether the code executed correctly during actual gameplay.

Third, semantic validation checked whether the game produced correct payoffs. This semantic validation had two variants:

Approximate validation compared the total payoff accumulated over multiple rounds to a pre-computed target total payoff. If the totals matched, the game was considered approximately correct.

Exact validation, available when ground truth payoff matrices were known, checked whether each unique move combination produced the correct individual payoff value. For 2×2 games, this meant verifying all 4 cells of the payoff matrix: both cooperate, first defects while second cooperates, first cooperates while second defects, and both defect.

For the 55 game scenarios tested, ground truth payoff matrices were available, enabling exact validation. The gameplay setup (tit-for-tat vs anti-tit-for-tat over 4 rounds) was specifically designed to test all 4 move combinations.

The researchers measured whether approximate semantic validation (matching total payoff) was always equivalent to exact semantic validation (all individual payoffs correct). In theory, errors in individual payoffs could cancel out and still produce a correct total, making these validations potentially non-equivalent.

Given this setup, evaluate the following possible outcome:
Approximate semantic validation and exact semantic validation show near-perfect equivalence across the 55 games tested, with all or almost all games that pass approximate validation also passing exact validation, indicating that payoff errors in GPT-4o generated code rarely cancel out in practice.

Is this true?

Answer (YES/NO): YES